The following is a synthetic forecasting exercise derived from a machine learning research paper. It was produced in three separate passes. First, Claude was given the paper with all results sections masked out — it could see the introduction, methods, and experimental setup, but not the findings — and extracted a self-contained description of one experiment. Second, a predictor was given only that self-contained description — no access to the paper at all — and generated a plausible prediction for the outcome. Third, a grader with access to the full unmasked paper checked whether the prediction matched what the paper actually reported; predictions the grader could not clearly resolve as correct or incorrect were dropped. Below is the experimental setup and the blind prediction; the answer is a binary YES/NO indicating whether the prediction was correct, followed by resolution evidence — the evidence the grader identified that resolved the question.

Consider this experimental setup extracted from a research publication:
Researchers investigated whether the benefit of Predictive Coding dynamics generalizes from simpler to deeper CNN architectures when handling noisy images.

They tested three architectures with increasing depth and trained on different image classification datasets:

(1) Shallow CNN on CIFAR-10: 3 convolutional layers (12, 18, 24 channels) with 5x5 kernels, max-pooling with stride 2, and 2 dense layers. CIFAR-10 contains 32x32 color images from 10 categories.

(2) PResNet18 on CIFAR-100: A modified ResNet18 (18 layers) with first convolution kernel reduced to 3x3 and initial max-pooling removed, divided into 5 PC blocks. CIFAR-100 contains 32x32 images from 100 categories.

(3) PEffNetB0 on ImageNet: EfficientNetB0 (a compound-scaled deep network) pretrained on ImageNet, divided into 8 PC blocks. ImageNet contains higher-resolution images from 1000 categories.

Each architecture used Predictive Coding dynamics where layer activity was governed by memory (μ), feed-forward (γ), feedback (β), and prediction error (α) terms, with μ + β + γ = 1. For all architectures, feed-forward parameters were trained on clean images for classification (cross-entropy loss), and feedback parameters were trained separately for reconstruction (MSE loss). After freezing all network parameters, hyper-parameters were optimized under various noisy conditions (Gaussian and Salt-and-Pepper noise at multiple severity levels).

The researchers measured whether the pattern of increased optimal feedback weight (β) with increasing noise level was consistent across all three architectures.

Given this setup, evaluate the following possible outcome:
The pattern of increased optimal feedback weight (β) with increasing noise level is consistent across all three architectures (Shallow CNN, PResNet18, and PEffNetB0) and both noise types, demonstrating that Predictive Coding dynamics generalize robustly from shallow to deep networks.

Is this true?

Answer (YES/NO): YES